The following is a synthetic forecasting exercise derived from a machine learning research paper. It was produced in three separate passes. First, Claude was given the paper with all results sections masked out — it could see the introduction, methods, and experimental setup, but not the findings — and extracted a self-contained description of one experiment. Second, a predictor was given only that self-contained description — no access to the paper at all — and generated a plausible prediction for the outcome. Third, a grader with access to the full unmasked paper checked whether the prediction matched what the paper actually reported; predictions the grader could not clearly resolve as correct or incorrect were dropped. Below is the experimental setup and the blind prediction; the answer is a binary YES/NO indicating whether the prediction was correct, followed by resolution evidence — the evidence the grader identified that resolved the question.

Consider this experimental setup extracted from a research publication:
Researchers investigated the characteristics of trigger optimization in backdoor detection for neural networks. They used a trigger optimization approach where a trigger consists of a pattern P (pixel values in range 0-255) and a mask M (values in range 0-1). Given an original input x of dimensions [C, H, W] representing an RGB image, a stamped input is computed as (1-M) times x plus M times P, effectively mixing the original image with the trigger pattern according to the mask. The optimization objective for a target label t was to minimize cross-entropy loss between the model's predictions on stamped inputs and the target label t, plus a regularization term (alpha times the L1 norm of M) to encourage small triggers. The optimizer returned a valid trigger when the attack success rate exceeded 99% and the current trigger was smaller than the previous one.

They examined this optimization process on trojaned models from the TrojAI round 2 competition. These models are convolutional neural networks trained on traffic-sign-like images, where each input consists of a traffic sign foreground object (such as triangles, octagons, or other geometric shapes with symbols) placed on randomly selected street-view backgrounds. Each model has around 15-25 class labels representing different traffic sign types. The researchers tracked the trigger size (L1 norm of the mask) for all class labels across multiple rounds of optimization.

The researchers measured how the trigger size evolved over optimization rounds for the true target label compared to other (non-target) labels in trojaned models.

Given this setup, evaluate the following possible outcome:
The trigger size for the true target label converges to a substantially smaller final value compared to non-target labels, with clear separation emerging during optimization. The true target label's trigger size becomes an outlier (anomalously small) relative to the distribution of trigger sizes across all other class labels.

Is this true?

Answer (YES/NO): NO